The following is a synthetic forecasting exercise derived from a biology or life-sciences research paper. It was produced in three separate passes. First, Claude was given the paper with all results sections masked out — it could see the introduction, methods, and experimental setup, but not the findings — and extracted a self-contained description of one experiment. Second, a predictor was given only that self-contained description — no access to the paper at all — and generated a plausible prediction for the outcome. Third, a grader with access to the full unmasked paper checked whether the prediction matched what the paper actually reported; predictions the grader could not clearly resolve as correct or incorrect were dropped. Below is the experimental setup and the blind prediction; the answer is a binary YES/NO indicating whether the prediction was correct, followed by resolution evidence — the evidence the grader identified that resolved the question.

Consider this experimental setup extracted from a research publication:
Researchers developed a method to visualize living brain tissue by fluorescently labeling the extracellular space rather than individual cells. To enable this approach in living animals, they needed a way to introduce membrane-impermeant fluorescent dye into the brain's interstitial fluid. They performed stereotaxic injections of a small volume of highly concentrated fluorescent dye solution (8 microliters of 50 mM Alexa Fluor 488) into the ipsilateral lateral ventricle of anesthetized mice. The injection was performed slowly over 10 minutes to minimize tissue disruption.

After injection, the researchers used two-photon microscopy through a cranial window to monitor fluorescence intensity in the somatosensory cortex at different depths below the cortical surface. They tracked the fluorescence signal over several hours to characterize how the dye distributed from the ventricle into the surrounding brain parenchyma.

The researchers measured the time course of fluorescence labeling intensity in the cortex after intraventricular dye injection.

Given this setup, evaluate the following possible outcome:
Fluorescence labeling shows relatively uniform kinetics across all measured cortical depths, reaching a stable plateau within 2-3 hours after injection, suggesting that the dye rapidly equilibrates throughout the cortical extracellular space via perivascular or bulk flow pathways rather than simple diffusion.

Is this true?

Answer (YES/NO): NO